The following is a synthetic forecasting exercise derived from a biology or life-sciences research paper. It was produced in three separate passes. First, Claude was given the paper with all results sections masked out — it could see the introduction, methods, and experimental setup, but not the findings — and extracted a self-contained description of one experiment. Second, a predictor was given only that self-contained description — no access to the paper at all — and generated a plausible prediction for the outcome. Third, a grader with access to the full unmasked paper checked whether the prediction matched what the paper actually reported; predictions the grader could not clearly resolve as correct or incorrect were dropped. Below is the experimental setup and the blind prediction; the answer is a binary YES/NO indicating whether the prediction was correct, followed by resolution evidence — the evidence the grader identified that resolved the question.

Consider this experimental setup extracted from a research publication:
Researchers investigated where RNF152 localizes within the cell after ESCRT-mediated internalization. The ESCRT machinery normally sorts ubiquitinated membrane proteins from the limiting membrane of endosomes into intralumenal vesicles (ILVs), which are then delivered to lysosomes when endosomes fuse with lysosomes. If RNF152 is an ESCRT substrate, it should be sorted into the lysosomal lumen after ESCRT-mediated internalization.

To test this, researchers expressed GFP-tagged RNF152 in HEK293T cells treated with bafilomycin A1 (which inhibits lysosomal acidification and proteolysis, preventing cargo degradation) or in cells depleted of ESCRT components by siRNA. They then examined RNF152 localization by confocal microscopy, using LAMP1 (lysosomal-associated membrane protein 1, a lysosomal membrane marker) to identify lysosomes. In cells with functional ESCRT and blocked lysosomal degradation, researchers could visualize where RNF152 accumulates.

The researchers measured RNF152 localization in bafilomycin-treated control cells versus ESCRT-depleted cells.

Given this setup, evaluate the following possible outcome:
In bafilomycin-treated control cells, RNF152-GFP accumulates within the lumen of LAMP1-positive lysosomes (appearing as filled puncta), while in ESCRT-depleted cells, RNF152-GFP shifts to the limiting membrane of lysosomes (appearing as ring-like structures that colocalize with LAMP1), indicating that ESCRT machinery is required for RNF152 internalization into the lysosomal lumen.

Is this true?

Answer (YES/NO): YES